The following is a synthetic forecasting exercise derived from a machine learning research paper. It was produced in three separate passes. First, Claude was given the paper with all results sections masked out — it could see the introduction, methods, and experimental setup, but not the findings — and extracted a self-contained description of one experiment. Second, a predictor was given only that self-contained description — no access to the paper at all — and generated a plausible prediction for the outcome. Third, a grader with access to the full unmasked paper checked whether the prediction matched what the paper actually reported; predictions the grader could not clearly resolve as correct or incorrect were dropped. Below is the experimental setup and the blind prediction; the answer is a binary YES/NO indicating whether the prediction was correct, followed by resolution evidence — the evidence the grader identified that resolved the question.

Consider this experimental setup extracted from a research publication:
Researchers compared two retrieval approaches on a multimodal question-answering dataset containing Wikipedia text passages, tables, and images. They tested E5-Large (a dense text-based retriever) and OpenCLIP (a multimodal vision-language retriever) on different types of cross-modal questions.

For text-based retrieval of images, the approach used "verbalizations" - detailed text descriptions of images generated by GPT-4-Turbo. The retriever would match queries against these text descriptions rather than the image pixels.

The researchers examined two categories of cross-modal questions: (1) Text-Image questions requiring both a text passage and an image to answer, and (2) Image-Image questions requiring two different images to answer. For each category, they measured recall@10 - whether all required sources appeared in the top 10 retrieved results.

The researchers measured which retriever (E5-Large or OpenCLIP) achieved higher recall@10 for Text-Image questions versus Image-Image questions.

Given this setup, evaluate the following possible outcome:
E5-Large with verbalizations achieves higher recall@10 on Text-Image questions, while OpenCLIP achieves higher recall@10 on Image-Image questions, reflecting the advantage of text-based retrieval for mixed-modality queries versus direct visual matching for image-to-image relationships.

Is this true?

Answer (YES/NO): YES